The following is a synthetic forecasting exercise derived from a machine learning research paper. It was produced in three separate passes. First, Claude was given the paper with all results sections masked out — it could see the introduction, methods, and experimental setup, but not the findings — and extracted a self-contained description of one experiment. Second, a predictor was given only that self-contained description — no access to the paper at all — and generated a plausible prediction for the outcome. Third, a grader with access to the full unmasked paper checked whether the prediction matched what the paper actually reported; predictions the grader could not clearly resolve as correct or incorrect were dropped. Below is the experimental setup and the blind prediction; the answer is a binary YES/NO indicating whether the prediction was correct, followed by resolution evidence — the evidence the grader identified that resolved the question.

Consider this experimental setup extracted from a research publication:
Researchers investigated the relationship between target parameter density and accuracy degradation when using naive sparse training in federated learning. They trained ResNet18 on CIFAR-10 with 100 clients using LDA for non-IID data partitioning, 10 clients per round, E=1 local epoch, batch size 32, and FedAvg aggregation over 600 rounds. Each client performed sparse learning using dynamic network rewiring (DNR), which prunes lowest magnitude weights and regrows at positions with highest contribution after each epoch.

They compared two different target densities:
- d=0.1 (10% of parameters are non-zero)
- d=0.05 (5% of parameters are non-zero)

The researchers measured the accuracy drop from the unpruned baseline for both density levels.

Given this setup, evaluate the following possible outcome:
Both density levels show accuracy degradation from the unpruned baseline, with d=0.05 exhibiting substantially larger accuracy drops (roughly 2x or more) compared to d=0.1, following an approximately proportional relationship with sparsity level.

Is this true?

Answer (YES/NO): NO